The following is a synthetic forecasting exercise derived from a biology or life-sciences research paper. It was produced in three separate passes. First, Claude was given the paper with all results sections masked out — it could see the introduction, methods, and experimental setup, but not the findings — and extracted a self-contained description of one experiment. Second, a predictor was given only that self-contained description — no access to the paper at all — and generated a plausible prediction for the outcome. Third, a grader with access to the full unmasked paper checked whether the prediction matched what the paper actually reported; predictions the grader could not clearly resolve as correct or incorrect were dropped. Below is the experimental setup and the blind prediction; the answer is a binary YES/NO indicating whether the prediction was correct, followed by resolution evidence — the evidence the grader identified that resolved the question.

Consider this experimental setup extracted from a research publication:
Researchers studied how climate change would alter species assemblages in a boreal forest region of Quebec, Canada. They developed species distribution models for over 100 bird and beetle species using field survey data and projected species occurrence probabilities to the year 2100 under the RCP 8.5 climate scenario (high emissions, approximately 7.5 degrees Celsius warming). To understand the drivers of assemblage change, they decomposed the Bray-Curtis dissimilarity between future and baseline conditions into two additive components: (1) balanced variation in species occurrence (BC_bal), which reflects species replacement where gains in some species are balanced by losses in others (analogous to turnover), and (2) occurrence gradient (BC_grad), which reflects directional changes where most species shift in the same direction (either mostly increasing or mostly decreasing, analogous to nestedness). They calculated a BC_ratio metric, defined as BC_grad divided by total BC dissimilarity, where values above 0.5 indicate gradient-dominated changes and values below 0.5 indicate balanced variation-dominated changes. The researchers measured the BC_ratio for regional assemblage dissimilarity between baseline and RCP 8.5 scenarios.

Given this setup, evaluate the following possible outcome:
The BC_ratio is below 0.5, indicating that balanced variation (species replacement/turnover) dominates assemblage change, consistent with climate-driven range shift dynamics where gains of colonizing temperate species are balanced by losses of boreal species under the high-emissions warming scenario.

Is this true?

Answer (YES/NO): YES